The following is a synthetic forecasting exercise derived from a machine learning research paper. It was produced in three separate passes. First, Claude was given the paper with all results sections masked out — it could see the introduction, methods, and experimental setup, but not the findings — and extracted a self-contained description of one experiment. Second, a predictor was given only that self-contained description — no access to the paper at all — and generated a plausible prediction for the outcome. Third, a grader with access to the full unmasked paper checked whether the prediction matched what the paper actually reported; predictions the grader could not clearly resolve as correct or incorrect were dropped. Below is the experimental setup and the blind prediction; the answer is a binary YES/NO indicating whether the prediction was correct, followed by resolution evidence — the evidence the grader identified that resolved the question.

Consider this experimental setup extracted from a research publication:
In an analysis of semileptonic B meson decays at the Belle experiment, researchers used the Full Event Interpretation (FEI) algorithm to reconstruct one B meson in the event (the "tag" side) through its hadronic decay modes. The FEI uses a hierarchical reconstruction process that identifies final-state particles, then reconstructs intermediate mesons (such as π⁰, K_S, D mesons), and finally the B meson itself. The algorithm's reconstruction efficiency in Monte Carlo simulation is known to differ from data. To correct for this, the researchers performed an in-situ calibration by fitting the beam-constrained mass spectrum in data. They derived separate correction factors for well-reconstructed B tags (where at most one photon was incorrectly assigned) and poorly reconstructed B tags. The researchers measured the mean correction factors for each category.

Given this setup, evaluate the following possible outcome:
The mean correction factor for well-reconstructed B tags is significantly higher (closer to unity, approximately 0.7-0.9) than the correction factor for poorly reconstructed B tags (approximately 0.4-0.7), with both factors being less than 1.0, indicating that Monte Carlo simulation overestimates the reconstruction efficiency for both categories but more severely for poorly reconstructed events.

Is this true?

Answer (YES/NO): NO